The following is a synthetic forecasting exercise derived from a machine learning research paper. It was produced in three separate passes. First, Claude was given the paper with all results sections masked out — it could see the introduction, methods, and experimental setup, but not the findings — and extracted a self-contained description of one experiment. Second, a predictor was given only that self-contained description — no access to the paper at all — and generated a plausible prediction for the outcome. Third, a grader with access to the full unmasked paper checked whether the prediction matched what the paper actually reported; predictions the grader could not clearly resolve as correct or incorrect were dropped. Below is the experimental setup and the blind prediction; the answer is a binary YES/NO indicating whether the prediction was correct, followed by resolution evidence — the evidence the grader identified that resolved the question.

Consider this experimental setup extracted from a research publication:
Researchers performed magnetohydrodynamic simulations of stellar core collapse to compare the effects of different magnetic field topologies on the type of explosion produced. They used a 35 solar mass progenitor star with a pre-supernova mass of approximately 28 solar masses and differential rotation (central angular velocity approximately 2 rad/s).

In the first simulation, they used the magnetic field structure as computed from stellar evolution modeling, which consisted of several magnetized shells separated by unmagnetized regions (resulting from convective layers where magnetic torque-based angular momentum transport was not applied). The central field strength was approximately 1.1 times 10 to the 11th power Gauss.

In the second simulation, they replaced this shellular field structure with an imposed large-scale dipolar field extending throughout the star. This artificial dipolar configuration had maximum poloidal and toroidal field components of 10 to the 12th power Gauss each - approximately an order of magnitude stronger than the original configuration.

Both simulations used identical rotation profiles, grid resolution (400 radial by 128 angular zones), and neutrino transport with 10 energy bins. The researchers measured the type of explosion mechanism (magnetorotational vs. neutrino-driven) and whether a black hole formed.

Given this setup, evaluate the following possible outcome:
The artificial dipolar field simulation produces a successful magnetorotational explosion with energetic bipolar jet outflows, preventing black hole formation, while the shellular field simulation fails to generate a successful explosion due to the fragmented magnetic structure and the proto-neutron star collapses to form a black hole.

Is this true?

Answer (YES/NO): NO